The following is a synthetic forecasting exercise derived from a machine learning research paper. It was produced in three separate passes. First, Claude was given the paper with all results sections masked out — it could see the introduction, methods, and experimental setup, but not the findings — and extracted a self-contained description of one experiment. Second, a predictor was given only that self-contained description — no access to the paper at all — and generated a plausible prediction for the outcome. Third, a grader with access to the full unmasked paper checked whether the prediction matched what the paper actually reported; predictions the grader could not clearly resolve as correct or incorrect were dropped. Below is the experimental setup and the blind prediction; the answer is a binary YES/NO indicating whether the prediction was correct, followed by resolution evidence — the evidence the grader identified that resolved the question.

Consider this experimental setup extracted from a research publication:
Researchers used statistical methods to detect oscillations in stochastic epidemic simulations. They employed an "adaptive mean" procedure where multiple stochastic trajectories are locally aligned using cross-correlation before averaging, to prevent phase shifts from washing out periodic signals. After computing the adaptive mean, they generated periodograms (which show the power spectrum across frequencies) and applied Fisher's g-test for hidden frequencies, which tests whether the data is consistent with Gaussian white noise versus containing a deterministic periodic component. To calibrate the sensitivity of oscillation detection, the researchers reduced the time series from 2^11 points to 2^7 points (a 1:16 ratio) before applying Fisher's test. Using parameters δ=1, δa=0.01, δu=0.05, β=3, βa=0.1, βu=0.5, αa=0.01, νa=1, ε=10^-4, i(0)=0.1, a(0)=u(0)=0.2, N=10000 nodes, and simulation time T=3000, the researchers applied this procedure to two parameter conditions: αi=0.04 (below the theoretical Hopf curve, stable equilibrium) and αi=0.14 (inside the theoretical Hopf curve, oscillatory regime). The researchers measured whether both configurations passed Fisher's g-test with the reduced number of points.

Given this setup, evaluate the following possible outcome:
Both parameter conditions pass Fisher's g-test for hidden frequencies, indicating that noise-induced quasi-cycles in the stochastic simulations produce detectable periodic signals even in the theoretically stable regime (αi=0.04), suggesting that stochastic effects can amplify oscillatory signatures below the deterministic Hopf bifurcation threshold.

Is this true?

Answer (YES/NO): NO